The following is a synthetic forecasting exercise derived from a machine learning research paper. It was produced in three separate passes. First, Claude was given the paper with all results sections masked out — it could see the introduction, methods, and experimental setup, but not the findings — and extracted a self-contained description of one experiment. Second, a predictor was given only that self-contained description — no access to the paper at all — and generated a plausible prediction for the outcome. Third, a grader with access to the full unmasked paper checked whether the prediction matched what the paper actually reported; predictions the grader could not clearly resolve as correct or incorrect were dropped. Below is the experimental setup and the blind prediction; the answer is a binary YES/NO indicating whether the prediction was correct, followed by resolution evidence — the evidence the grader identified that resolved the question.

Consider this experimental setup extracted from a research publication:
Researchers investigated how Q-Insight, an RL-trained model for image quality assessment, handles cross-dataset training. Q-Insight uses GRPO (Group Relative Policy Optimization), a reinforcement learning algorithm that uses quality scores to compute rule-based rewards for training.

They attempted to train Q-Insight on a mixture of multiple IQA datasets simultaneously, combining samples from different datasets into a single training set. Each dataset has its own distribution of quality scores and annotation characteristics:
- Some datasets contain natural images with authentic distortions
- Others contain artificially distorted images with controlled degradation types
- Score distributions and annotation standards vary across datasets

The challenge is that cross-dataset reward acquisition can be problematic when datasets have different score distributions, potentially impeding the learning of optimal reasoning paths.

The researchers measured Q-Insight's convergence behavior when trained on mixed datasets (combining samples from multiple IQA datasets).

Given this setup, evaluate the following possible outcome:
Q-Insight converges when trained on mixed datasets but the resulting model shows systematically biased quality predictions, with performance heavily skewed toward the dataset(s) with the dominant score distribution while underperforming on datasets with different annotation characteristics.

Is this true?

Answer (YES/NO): NO